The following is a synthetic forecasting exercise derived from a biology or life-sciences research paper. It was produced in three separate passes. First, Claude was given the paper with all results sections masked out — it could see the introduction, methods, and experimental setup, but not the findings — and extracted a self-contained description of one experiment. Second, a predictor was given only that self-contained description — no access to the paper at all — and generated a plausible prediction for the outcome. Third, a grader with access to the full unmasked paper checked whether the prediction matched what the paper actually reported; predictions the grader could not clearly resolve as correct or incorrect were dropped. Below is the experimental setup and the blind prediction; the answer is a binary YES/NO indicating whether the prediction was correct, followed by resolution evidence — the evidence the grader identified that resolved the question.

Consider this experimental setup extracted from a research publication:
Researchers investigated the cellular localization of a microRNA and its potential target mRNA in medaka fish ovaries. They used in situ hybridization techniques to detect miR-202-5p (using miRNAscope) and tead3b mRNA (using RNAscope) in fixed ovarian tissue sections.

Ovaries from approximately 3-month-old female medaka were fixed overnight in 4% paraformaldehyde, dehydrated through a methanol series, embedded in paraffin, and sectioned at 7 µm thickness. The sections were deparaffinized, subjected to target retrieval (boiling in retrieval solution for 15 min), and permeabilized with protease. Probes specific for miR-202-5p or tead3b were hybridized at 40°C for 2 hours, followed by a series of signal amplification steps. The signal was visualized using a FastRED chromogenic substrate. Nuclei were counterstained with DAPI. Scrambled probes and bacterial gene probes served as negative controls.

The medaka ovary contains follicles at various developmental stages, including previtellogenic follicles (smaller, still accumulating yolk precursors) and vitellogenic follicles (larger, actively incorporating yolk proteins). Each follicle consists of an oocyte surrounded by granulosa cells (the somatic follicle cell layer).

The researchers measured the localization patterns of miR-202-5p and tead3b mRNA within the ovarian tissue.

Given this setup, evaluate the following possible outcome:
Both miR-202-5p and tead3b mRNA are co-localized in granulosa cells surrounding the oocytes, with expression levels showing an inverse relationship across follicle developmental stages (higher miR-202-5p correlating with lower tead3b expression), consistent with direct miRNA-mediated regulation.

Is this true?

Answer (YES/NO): NO